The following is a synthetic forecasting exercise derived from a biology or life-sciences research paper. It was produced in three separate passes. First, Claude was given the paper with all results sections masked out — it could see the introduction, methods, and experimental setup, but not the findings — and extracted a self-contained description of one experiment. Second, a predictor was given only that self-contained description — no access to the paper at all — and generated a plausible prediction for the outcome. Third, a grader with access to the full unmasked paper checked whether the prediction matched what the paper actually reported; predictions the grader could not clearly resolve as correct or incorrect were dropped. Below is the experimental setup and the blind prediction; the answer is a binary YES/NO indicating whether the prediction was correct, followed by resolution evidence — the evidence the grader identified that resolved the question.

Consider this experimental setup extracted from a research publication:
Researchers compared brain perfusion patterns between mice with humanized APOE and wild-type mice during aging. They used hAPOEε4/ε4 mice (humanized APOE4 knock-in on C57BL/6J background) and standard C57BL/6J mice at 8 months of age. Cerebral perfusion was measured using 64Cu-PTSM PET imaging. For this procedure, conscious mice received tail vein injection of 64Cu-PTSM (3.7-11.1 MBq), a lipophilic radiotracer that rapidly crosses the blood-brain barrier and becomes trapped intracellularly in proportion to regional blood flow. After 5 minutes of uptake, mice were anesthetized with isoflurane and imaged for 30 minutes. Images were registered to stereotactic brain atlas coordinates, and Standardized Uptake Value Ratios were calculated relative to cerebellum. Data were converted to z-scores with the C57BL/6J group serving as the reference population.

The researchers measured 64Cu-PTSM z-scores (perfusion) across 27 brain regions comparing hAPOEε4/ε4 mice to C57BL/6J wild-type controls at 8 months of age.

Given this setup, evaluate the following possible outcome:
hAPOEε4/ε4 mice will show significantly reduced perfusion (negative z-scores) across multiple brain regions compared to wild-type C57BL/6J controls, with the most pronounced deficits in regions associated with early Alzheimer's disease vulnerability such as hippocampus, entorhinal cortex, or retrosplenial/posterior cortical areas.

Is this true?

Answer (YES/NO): NO